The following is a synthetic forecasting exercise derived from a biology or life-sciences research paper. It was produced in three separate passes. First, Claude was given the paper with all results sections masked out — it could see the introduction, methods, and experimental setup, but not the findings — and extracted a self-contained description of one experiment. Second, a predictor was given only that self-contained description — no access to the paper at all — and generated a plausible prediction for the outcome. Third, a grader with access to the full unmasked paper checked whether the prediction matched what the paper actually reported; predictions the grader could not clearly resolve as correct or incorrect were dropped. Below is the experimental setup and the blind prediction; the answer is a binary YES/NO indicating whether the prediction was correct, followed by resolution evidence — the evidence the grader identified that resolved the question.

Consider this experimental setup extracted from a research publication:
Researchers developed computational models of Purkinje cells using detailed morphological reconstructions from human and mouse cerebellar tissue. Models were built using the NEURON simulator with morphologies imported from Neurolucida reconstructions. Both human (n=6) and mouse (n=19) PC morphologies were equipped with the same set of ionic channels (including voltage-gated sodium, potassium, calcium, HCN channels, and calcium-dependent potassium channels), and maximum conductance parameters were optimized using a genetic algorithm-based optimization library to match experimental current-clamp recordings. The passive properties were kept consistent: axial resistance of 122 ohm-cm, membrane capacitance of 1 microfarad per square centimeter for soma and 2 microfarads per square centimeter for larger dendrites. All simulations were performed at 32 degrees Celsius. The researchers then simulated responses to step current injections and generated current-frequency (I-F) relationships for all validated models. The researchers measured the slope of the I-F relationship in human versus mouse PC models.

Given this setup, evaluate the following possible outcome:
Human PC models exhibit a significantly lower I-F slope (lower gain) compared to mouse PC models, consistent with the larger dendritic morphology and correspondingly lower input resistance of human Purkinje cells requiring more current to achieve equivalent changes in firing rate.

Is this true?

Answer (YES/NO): YES